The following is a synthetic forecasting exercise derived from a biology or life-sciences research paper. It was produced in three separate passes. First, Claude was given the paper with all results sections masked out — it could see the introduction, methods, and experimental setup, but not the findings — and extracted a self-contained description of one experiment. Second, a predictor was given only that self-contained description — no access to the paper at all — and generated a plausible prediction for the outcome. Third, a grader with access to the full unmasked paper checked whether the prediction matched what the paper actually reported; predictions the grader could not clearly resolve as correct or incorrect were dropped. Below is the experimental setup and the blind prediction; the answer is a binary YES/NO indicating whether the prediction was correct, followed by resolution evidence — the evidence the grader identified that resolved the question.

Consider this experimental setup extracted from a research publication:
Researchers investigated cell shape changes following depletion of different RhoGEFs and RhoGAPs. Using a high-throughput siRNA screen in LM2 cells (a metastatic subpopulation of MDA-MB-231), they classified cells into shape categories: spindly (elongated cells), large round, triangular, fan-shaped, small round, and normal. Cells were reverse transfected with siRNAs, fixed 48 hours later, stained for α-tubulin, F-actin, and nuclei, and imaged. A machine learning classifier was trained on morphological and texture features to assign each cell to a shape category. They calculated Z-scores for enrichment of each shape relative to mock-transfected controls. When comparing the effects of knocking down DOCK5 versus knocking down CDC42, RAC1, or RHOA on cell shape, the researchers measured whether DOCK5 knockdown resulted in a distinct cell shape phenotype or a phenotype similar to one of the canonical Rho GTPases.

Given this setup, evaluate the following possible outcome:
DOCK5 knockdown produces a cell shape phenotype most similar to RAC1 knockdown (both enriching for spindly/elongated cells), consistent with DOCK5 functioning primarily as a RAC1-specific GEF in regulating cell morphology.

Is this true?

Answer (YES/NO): NO